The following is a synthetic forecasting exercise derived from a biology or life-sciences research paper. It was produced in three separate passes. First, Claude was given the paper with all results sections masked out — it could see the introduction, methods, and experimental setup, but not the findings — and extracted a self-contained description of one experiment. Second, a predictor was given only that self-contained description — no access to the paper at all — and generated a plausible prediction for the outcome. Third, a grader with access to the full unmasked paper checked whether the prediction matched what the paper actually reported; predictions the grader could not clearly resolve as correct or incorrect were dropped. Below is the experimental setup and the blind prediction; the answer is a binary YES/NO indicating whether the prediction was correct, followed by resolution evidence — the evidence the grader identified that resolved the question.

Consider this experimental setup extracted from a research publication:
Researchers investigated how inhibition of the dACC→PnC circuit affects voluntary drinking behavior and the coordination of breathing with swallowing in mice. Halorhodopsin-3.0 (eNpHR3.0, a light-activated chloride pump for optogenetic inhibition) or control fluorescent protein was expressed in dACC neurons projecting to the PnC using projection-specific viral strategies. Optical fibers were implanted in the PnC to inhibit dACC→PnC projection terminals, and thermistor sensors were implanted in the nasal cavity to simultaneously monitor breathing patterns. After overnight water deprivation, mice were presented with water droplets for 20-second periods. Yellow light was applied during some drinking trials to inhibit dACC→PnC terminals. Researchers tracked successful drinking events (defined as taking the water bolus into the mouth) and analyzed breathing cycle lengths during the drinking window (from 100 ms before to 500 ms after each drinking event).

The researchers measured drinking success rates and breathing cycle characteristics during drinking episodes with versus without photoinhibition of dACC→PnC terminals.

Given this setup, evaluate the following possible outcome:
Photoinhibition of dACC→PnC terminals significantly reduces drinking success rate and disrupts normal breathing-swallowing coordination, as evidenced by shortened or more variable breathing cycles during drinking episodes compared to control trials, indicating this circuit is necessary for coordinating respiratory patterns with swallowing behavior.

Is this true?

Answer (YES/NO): YES